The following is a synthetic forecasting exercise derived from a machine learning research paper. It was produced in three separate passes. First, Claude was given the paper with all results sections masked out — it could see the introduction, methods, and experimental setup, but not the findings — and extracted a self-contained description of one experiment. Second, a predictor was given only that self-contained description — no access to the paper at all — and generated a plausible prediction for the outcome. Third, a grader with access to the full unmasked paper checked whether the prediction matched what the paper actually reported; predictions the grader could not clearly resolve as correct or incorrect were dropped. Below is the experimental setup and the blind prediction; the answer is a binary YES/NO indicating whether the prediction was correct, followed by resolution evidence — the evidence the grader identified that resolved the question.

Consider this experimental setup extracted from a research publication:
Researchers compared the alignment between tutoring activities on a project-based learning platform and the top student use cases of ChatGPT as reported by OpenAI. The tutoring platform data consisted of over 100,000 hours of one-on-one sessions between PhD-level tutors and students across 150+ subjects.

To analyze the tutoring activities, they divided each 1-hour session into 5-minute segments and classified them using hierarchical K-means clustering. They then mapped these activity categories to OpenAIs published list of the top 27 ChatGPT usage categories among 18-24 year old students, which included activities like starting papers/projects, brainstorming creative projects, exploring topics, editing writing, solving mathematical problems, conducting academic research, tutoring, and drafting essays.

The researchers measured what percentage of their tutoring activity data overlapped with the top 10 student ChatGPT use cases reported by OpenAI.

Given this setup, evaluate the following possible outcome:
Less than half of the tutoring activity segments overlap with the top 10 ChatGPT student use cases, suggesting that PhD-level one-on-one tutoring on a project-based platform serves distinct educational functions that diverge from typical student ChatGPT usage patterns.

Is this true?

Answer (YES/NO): NO